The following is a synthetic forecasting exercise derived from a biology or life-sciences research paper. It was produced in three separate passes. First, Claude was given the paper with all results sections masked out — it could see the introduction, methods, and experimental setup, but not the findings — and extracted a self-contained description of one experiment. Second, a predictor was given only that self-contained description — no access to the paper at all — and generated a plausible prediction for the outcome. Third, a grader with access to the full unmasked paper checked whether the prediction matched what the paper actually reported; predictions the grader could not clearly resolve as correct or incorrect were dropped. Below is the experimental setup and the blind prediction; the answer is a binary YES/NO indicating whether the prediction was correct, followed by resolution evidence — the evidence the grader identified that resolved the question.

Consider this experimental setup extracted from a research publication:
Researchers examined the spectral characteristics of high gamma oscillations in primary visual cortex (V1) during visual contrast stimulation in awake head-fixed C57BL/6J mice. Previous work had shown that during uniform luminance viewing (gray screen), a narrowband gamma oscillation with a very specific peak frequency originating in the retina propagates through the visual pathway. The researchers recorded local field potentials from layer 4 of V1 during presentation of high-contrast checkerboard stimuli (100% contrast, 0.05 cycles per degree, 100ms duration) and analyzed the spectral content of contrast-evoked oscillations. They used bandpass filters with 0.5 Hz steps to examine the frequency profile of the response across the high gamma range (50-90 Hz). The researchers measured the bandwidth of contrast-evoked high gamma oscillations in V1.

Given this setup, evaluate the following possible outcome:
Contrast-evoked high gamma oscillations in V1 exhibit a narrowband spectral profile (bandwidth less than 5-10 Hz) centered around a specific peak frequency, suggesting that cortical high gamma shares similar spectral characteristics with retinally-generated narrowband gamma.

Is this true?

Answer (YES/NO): NO